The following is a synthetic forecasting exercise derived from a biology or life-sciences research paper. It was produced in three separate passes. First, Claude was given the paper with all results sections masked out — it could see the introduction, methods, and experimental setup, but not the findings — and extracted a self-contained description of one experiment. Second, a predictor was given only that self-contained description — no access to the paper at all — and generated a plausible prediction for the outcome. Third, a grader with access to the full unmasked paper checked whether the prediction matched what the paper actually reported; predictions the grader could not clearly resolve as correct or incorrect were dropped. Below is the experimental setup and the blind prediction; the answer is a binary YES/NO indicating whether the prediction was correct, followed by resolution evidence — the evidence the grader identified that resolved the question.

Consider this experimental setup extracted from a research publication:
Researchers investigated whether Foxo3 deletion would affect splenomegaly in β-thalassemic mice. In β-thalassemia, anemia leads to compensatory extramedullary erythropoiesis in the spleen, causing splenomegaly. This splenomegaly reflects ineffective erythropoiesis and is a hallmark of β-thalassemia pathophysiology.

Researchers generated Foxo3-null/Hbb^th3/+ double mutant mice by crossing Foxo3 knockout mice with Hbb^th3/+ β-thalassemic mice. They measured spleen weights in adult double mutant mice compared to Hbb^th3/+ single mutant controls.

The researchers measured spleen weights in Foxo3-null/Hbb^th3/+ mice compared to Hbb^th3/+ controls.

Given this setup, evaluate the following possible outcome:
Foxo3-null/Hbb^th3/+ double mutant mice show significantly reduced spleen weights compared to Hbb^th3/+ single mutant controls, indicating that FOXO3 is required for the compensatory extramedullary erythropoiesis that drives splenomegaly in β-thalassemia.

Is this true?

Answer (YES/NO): NO